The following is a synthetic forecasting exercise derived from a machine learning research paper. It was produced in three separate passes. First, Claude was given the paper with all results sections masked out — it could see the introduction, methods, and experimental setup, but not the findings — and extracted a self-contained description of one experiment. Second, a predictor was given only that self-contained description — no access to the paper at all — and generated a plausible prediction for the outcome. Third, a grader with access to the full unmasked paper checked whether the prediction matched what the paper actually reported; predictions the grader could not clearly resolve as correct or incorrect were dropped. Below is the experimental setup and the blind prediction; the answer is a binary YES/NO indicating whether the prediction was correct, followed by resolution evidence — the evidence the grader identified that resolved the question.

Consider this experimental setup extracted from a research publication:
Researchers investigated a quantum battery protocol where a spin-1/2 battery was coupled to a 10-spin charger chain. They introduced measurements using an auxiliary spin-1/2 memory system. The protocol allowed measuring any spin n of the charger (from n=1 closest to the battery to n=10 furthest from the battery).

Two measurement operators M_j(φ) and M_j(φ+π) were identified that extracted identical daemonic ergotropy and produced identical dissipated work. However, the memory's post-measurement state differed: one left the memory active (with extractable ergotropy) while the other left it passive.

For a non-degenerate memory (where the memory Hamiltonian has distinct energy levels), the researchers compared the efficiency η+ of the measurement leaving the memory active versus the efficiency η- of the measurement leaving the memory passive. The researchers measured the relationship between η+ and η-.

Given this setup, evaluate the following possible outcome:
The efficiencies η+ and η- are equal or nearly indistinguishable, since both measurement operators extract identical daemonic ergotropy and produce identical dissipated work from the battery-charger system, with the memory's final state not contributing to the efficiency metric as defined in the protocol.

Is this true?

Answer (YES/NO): NO